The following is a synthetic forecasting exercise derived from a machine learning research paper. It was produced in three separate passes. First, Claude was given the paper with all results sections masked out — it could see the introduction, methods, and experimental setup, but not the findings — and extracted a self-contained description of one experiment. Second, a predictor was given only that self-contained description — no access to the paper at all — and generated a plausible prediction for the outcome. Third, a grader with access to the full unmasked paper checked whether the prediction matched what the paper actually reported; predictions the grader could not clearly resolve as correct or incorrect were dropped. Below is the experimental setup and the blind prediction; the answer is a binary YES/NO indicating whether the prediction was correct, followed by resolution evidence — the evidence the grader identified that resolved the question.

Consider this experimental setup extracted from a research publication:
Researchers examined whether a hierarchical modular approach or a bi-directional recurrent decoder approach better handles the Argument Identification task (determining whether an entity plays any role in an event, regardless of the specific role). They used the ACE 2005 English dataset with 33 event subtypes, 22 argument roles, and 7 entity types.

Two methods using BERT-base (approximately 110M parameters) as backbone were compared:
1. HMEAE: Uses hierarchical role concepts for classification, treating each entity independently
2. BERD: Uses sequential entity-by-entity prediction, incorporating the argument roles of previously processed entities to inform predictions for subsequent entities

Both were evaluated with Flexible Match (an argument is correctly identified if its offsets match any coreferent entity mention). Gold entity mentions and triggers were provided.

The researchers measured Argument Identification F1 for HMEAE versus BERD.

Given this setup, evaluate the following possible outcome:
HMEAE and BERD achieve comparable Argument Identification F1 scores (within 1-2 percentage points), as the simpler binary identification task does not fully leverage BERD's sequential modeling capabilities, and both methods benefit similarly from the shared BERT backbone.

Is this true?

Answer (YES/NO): YES